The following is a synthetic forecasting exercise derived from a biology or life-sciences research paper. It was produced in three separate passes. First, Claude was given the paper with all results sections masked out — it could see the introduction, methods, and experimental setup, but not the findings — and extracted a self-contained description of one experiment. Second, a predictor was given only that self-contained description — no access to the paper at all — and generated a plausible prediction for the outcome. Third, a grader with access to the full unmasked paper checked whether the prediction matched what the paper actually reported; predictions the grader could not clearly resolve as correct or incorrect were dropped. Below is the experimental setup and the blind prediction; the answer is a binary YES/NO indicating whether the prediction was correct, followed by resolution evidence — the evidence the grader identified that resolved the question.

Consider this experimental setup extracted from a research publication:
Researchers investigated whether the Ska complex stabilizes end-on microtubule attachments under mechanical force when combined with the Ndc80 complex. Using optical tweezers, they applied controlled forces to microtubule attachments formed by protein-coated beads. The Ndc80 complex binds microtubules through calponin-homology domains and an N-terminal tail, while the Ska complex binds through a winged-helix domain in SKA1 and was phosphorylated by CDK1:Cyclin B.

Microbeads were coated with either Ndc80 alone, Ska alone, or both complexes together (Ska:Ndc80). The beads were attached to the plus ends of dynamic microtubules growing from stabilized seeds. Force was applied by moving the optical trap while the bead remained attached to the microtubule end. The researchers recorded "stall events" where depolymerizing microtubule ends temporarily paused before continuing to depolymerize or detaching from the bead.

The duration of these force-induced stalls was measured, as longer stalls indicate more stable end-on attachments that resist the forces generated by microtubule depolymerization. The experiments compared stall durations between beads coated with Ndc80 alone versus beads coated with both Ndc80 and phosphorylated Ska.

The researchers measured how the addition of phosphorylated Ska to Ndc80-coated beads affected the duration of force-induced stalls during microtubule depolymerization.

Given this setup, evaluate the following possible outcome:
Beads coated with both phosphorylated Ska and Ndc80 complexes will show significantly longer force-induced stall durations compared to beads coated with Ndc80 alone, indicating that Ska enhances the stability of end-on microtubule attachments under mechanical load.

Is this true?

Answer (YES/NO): YES